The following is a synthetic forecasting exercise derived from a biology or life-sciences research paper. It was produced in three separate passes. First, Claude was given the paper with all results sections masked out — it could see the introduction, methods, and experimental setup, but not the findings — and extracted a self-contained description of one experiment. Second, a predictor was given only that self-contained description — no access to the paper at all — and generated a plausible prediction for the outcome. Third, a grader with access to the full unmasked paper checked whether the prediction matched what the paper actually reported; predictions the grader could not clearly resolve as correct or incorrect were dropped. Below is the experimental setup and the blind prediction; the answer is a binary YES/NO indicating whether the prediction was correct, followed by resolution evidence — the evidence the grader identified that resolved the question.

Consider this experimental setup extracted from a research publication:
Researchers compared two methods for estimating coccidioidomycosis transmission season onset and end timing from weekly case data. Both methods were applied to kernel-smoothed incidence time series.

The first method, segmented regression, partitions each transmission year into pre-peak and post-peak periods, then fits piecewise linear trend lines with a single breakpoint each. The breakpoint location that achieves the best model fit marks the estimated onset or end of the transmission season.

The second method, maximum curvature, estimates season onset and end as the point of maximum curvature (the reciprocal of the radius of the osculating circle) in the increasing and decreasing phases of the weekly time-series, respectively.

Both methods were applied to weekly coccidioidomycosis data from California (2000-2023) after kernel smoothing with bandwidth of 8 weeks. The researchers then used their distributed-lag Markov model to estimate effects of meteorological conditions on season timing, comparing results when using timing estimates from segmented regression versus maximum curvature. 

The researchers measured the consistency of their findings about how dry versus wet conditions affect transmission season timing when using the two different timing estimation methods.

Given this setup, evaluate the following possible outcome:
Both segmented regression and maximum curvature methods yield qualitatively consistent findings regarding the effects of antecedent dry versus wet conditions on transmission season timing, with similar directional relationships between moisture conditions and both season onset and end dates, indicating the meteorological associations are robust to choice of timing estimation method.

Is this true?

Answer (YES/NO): YES